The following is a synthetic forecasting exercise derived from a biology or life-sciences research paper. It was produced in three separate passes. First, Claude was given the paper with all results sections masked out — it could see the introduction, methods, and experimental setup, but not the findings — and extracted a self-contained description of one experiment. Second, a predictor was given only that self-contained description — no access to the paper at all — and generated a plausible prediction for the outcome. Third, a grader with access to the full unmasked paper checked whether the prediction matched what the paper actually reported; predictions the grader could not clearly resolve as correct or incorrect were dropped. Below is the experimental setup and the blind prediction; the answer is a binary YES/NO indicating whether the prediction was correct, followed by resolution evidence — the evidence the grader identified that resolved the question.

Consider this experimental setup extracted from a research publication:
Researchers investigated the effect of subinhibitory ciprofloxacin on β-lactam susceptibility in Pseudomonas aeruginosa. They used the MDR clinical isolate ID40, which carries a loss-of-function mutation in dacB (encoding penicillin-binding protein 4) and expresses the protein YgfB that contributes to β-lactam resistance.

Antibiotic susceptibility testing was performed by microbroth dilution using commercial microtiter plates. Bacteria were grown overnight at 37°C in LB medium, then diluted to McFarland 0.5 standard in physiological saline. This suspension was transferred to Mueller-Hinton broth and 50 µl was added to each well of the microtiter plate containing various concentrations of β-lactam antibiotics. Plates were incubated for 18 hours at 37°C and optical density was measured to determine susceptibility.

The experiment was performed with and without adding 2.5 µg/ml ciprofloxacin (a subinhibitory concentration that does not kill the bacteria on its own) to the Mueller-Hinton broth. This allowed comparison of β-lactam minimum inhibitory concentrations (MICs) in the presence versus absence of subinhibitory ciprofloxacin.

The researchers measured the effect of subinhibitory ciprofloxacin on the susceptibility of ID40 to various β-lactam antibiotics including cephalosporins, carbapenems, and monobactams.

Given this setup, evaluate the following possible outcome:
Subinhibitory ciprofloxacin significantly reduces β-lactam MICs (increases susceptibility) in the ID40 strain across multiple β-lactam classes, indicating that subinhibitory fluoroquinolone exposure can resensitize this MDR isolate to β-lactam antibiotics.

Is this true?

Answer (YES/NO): YES